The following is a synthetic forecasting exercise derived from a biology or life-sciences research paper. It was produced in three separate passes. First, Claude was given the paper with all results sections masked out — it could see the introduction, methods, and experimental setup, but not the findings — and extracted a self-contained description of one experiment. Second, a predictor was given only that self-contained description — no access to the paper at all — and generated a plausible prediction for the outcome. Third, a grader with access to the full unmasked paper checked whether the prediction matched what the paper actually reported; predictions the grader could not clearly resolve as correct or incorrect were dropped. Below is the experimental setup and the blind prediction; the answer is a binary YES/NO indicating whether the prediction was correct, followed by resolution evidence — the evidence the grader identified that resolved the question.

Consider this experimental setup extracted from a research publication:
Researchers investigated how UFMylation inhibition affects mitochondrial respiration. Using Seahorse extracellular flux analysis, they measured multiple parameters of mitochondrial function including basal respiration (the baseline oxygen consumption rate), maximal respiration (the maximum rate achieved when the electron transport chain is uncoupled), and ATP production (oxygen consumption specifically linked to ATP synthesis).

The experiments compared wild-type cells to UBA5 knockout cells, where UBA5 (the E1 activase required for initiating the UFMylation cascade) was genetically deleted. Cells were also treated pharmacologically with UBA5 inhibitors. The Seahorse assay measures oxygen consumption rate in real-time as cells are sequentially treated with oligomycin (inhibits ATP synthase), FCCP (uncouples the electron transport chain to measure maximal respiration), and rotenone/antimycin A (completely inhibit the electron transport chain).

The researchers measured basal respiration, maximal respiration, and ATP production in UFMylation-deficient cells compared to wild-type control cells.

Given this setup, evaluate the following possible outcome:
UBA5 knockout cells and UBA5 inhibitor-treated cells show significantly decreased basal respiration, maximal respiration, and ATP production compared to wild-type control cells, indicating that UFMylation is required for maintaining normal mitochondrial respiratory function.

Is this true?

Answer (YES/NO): YES